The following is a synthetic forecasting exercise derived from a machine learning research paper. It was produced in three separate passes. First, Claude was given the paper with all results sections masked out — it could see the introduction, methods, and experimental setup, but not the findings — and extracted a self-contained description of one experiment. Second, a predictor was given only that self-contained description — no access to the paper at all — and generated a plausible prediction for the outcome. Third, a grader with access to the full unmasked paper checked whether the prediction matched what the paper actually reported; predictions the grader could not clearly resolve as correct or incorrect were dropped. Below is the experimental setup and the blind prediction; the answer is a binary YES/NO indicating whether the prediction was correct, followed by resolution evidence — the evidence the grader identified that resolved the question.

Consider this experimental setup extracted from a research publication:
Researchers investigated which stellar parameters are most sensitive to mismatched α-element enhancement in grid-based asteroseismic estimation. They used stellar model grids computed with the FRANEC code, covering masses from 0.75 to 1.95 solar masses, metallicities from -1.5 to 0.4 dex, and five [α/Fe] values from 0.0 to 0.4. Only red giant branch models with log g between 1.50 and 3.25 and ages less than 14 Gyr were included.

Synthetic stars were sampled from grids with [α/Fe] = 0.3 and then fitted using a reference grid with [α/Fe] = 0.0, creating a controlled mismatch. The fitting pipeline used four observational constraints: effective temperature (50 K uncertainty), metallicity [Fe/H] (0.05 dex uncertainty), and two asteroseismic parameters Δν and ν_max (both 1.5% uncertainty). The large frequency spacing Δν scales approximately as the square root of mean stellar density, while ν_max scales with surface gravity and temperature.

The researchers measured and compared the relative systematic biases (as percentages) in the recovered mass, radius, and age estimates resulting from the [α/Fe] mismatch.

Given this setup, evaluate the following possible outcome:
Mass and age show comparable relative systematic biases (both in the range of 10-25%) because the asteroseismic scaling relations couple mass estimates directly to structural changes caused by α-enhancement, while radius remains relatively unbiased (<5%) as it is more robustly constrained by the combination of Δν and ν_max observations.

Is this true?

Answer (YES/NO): NO